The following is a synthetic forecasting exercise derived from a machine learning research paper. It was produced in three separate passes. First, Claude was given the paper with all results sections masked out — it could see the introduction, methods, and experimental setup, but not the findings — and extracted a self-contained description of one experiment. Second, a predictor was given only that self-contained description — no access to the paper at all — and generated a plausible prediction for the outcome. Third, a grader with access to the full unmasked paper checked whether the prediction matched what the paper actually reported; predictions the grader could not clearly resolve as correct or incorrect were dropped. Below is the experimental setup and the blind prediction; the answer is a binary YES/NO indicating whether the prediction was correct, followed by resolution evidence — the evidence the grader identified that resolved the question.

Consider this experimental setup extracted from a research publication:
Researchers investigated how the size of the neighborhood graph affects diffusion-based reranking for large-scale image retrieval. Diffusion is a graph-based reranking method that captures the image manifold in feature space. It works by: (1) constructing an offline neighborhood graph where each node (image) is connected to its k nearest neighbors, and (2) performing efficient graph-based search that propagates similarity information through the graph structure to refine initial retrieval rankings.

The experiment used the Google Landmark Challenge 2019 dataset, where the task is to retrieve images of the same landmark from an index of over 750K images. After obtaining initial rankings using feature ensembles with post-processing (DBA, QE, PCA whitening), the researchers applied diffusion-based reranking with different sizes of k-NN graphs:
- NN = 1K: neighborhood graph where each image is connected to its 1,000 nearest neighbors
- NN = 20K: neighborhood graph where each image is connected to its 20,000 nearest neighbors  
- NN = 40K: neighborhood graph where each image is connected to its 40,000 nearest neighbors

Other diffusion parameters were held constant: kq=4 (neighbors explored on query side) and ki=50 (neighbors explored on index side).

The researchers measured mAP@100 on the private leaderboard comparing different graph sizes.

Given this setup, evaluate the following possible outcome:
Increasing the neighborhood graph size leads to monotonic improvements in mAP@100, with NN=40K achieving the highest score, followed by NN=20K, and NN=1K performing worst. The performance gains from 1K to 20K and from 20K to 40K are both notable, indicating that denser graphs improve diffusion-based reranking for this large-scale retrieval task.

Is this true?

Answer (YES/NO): NO